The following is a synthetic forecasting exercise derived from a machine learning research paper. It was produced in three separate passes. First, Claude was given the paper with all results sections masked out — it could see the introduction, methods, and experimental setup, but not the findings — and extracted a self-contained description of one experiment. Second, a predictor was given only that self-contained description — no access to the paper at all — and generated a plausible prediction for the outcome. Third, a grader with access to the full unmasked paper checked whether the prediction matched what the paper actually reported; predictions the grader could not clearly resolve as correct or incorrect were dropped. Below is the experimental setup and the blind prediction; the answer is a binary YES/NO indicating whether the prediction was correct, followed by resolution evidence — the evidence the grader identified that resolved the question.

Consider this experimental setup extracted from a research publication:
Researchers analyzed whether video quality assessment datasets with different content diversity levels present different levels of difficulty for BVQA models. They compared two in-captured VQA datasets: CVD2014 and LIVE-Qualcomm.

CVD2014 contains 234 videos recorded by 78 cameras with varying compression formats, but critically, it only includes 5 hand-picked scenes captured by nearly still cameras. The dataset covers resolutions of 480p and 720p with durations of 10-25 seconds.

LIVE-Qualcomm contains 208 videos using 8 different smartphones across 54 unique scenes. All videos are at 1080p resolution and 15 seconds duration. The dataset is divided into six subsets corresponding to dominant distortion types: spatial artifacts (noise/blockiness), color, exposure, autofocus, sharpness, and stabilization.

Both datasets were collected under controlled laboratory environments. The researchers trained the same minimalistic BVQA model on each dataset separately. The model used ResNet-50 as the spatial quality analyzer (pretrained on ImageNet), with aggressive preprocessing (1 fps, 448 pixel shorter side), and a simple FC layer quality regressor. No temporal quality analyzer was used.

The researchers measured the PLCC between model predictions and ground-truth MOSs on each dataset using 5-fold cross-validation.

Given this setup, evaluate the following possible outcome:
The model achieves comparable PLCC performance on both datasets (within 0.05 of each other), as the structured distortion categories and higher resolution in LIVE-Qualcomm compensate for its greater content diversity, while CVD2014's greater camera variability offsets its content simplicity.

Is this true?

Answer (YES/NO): NO